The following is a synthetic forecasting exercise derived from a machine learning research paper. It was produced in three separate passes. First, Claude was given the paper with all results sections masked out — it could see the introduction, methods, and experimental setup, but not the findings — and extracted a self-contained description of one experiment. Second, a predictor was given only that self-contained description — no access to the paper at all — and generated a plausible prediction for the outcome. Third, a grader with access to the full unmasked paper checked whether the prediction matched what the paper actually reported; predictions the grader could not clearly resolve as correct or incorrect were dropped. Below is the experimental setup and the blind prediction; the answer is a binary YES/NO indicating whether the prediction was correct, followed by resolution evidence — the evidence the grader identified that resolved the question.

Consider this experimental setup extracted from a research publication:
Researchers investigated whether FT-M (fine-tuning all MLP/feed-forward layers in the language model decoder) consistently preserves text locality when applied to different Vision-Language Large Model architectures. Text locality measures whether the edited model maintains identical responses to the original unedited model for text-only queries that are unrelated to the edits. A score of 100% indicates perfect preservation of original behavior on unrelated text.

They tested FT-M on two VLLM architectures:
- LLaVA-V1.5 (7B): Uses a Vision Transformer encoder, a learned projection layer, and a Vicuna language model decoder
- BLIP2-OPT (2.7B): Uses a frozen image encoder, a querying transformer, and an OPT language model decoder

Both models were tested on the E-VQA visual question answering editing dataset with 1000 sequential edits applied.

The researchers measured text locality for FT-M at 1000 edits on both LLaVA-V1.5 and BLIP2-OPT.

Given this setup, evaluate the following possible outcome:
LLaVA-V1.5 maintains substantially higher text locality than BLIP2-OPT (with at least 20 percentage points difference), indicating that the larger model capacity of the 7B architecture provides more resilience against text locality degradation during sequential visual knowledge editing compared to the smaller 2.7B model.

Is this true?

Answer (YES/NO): NO